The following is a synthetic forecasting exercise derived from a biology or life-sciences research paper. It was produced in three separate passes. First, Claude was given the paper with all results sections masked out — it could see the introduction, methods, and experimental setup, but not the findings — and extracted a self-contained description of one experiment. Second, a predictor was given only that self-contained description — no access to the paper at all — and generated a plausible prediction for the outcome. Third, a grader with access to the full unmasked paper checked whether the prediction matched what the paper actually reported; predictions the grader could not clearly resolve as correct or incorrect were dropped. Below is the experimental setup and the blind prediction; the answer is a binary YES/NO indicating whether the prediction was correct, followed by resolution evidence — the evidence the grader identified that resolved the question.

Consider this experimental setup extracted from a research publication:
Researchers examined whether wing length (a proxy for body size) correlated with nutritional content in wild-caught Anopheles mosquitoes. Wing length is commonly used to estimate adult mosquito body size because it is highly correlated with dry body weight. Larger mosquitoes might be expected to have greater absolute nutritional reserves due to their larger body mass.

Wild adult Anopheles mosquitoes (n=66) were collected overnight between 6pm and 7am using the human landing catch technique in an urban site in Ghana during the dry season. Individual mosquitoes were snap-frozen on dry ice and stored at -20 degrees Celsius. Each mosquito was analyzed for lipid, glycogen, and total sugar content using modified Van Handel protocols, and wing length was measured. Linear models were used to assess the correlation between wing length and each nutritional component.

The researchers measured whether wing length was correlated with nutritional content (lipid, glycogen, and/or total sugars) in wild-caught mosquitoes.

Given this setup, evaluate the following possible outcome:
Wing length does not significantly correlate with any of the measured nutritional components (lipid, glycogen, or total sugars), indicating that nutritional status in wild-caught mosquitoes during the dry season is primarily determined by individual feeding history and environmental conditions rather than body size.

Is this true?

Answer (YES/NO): YES